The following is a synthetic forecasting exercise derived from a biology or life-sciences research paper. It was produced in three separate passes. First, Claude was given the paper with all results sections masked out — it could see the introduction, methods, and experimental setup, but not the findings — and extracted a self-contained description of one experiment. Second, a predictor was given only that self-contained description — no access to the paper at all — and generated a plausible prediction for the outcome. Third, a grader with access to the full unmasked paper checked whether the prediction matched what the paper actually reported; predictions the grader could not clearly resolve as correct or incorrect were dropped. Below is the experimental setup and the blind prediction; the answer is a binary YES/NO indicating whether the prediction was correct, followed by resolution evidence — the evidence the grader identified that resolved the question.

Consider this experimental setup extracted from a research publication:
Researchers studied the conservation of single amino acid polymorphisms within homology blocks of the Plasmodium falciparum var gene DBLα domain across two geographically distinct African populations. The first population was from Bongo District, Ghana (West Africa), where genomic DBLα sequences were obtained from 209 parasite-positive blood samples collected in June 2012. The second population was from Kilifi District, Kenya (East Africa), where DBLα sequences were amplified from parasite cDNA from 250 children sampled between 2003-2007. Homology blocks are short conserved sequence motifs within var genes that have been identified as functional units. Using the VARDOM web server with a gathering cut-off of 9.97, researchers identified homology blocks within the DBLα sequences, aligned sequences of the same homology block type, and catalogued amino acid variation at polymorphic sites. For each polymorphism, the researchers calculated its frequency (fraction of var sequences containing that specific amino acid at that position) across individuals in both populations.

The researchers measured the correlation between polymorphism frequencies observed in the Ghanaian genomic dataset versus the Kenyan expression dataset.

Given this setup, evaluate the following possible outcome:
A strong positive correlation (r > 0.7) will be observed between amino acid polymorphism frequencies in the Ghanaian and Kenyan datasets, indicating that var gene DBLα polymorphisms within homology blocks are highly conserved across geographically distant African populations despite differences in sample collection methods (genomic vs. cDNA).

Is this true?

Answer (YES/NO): YES